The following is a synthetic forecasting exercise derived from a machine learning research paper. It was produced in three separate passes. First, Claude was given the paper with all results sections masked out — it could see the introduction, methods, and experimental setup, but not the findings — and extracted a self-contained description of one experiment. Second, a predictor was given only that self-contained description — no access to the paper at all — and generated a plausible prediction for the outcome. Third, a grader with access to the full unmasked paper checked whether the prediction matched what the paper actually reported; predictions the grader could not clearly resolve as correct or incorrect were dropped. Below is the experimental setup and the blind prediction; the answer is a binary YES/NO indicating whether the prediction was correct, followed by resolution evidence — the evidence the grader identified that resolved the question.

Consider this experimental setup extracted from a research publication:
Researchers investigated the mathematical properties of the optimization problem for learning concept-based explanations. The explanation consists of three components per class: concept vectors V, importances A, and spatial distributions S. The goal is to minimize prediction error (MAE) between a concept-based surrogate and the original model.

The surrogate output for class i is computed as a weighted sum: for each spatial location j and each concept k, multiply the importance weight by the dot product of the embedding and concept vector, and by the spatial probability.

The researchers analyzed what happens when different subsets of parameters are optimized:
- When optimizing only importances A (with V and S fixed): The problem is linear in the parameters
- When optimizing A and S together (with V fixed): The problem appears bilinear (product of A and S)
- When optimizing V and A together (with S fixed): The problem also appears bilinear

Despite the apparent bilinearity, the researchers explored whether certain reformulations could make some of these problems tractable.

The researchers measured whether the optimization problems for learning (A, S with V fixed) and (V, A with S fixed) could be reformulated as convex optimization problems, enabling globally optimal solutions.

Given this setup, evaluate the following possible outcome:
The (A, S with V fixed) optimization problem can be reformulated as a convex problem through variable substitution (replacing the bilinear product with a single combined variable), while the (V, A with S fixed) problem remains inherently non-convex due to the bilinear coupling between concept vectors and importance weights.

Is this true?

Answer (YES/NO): NO